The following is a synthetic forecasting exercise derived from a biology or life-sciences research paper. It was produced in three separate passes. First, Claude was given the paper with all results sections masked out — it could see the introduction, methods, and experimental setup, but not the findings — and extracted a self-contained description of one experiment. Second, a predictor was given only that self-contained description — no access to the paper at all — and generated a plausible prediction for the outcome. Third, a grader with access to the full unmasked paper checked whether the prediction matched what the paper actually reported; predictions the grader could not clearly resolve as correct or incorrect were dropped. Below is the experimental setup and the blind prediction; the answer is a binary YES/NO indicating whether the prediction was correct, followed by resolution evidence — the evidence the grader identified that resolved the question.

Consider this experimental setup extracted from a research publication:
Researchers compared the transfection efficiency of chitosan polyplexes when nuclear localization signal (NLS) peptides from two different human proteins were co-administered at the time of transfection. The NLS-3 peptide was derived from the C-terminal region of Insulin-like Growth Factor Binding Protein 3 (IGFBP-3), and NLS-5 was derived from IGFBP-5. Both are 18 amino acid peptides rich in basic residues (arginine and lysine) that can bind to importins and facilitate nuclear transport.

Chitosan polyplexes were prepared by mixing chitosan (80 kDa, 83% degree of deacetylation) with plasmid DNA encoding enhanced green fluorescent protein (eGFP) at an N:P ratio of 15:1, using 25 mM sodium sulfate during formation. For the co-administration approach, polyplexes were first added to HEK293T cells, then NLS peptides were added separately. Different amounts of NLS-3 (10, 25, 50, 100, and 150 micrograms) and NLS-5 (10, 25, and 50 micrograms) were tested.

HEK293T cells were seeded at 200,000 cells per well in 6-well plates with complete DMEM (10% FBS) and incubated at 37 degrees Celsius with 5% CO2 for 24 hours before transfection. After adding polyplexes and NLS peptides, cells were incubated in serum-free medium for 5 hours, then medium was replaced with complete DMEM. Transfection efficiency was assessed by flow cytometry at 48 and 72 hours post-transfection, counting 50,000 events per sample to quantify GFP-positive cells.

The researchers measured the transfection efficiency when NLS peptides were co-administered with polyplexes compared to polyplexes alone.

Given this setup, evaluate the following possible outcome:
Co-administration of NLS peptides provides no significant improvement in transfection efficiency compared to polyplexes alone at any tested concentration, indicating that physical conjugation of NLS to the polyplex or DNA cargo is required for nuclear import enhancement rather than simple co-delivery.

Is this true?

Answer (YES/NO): YES